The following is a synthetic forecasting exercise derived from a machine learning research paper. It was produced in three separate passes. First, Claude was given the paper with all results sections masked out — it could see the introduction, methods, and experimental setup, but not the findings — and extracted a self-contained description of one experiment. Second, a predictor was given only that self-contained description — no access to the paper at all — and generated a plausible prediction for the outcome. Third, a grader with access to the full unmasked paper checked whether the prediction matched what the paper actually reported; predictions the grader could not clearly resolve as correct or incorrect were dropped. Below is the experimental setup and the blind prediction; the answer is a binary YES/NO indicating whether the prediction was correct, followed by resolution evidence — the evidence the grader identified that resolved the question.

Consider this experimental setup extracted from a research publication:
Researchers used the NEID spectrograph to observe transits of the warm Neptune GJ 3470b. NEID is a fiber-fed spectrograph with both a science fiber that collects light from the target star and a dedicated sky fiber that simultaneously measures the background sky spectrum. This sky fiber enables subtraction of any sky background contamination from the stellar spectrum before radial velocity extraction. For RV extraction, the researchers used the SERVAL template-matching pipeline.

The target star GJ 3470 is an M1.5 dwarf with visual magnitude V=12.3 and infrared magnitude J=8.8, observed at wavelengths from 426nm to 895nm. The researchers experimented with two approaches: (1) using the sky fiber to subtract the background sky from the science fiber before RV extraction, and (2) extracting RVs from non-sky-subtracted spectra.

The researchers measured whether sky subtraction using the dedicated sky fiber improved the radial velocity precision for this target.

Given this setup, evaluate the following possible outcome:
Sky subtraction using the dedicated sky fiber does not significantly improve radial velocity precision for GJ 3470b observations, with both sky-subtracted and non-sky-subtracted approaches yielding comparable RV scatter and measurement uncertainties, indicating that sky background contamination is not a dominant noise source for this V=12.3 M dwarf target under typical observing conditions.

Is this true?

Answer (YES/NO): YES